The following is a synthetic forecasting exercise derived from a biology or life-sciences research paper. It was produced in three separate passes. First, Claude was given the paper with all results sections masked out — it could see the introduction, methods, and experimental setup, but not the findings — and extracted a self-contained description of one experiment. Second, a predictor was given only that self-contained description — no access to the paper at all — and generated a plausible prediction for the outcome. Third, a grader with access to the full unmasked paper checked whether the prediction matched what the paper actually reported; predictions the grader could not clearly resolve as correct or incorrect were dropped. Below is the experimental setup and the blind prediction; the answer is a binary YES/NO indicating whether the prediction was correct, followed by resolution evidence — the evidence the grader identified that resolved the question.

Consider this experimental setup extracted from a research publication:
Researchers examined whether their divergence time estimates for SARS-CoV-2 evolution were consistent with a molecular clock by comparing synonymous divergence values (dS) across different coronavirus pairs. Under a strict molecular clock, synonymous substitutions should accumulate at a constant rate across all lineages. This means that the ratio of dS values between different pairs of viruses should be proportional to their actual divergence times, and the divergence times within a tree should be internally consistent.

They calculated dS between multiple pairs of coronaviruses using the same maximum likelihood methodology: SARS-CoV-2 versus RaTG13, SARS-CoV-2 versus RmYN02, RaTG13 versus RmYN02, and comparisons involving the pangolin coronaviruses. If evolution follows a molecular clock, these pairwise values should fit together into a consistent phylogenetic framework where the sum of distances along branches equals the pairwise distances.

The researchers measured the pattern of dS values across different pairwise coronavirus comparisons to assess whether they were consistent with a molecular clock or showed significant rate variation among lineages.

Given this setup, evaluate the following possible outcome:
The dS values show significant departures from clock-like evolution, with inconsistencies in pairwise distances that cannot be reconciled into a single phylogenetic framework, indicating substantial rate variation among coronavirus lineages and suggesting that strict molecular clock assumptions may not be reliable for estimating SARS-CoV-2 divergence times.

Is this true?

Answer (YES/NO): NO